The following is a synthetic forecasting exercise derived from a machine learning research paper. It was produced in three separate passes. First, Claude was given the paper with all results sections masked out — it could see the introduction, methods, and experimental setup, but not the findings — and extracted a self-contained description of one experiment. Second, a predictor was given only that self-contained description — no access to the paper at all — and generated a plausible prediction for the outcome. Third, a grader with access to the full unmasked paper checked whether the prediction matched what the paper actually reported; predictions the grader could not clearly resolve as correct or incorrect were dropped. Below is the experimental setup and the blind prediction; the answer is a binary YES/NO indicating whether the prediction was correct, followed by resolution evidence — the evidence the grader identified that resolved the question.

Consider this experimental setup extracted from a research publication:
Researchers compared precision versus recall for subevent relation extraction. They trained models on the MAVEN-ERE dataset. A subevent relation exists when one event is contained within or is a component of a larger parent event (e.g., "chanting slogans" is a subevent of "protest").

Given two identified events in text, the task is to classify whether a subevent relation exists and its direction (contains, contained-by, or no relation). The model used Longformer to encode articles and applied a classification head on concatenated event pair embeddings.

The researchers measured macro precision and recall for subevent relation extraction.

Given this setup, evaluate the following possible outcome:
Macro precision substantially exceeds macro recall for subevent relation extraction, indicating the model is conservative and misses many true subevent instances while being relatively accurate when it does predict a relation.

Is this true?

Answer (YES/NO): YES